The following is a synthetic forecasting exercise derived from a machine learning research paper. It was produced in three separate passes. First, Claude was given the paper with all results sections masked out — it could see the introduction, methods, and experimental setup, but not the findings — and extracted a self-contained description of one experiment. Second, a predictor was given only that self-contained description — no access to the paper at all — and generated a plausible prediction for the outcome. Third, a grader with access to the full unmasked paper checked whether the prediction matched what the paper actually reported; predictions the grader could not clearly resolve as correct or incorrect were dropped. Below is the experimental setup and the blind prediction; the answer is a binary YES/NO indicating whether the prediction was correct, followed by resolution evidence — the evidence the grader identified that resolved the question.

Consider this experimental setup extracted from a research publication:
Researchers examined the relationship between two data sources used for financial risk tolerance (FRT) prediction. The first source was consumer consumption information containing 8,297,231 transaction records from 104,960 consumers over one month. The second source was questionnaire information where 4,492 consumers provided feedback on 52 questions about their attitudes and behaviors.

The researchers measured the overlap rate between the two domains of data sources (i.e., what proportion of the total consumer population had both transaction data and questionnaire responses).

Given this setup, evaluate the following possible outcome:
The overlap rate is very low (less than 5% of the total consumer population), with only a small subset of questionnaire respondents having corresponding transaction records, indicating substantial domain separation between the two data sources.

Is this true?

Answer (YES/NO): NO